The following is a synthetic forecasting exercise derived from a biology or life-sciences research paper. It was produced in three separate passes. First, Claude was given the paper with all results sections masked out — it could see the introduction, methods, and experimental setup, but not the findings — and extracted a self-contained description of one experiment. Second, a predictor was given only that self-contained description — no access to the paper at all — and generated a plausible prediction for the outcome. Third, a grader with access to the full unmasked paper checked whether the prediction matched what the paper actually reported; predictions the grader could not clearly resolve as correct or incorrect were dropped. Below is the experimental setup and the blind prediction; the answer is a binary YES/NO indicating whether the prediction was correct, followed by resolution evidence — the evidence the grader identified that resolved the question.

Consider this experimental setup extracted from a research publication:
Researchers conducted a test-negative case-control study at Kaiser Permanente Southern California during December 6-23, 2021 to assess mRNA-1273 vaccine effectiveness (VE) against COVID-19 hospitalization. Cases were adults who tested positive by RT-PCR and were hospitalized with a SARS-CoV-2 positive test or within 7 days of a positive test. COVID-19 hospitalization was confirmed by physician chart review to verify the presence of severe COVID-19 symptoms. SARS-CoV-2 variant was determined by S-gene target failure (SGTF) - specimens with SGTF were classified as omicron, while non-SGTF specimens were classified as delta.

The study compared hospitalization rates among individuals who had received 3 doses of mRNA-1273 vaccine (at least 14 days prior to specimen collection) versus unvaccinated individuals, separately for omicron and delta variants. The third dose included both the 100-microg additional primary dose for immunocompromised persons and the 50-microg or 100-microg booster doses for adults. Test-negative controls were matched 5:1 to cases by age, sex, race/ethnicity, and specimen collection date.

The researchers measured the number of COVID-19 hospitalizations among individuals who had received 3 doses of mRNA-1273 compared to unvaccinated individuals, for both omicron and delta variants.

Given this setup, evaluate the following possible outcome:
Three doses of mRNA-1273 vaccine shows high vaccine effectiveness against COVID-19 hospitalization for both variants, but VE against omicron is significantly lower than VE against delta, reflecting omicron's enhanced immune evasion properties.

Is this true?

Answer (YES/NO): NO